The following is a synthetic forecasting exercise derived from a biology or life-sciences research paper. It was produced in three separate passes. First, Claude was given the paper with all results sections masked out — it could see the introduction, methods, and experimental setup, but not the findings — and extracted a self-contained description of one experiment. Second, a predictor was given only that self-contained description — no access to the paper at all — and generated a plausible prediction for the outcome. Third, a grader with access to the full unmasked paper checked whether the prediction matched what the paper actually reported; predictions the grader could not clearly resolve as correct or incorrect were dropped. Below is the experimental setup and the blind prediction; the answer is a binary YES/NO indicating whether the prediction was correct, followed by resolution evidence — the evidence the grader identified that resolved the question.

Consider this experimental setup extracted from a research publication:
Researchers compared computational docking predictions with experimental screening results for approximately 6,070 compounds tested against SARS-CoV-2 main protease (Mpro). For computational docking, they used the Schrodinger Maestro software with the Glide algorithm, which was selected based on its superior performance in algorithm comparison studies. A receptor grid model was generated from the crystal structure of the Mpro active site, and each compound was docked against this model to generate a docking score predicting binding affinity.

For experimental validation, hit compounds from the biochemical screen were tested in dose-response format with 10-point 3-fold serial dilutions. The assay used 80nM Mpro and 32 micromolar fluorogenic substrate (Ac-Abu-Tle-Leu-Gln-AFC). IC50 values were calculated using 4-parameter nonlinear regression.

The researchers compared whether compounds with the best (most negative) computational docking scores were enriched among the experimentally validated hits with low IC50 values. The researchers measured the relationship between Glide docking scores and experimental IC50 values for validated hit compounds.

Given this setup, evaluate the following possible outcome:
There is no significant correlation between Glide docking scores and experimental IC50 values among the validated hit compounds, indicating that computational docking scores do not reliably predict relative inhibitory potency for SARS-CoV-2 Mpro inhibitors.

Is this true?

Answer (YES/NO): YES